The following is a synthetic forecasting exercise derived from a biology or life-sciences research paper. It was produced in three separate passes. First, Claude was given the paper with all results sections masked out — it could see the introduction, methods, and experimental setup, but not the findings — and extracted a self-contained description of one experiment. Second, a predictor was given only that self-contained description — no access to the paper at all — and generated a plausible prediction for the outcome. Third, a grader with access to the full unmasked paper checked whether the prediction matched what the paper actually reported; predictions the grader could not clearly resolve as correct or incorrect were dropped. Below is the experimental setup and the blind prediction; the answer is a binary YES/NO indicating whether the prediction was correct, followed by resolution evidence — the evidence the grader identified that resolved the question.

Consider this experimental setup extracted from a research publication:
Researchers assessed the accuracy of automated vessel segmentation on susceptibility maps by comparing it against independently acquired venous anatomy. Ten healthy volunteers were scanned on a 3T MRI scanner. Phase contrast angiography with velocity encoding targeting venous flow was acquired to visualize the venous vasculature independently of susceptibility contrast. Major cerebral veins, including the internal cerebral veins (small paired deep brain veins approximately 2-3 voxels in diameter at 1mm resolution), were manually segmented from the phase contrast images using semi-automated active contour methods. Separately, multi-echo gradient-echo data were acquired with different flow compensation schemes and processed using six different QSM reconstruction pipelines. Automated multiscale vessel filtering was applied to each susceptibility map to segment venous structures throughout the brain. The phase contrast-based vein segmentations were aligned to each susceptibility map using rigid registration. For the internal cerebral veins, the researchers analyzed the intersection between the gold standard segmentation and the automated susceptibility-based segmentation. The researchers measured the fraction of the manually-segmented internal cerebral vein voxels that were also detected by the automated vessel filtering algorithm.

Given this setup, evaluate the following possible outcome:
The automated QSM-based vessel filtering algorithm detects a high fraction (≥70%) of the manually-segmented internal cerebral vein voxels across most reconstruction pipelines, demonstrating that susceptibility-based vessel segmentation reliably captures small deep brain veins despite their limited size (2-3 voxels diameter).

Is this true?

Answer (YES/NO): NO